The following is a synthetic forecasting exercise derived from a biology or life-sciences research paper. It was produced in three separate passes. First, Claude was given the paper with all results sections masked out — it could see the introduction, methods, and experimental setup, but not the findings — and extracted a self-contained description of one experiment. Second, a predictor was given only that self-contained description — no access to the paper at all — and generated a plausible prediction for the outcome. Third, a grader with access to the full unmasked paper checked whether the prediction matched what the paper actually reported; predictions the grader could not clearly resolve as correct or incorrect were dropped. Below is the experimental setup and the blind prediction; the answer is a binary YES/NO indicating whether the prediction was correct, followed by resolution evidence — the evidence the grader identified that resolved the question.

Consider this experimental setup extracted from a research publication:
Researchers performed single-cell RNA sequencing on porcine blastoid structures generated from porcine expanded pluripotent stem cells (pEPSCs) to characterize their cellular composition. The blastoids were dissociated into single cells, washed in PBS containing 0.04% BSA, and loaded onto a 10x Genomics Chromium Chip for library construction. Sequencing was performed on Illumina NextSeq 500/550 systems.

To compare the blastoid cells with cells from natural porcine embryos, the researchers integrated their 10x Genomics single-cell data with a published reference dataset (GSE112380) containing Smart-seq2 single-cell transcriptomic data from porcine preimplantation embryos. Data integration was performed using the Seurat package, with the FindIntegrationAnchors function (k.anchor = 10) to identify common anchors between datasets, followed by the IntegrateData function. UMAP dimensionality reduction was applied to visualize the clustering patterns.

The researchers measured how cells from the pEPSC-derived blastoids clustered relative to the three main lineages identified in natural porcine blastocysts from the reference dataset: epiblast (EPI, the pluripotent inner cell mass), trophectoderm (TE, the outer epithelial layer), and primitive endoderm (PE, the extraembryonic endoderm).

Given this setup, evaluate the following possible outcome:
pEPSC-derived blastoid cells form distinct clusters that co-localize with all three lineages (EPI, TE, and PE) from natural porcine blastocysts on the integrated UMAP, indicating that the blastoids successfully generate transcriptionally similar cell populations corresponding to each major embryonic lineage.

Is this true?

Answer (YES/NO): YES